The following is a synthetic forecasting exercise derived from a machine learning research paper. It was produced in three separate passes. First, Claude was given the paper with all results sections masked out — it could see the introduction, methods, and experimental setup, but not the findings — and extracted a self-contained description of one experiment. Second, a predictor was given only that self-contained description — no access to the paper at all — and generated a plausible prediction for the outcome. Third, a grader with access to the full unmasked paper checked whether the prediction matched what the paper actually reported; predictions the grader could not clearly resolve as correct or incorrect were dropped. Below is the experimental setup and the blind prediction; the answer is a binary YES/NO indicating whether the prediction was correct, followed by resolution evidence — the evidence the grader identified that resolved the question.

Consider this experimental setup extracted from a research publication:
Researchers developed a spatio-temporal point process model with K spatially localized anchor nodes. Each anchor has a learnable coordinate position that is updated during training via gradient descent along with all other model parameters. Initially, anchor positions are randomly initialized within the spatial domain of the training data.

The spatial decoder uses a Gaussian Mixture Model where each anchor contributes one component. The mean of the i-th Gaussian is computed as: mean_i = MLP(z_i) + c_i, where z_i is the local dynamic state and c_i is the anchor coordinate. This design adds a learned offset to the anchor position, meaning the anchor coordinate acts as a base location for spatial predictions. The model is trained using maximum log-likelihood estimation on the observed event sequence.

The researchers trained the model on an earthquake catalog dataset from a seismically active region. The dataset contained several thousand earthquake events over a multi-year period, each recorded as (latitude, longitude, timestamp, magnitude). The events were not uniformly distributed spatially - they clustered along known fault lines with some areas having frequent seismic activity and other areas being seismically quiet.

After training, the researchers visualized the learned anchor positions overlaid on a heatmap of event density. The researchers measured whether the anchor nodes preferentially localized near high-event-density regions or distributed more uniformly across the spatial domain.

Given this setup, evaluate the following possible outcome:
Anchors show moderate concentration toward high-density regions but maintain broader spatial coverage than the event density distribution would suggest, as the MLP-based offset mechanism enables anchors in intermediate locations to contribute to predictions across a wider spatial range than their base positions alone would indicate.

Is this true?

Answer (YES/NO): NO